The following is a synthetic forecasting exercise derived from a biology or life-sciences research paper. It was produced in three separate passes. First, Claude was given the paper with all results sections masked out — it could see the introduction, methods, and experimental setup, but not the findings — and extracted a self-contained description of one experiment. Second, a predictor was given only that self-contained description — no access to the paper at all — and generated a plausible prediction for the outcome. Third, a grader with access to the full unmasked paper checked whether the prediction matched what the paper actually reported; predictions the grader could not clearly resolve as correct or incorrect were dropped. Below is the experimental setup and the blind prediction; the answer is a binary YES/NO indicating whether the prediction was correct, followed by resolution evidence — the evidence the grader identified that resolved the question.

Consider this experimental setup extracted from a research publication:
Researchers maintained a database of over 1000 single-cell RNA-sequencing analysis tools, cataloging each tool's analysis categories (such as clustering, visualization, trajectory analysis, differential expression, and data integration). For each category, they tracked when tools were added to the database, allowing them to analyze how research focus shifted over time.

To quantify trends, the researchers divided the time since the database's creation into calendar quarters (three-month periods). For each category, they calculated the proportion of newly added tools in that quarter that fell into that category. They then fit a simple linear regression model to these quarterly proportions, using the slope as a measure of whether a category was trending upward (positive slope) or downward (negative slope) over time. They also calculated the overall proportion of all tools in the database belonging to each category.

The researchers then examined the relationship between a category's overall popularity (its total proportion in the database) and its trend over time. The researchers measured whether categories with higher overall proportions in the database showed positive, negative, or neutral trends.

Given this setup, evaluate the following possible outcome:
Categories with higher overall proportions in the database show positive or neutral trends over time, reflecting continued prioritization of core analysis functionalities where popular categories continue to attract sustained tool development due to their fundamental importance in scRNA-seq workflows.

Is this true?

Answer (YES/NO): NO